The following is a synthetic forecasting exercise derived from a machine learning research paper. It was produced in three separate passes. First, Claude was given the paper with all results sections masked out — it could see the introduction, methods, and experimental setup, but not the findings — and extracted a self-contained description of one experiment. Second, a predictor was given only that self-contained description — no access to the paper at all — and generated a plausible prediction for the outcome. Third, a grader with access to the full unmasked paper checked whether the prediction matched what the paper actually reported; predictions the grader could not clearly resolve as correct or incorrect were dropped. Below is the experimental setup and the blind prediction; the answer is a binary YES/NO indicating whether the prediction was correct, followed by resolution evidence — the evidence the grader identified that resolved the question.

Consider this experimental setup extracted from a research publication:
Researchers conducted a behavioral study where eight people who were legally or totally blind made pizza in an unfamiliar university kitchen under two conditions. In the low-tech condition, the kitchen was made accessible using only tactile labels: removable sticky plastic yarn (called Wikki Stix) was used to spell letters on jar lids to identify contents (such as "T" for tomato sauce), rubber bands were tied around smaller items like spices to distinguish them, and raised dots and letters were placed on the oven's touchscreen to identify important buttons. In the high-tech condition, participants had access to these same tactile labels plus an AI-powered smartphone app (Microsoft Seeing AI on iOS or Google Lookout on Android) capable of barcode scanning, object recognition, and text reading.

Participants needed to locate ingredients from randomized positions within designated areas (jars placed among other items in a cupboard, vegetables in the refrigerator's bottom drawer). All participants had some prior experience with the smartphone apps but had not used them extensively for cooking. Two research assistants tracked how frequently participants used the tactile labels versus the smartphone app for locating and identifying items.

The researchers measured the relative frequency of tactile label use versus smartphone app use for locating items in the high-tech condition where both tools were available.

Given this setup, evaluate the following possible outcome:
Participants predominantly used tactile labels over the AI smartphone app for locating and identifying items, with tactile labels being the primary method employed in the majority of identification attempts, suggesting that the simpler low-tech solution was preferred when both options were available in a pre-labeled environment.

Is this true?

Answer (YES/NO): YES